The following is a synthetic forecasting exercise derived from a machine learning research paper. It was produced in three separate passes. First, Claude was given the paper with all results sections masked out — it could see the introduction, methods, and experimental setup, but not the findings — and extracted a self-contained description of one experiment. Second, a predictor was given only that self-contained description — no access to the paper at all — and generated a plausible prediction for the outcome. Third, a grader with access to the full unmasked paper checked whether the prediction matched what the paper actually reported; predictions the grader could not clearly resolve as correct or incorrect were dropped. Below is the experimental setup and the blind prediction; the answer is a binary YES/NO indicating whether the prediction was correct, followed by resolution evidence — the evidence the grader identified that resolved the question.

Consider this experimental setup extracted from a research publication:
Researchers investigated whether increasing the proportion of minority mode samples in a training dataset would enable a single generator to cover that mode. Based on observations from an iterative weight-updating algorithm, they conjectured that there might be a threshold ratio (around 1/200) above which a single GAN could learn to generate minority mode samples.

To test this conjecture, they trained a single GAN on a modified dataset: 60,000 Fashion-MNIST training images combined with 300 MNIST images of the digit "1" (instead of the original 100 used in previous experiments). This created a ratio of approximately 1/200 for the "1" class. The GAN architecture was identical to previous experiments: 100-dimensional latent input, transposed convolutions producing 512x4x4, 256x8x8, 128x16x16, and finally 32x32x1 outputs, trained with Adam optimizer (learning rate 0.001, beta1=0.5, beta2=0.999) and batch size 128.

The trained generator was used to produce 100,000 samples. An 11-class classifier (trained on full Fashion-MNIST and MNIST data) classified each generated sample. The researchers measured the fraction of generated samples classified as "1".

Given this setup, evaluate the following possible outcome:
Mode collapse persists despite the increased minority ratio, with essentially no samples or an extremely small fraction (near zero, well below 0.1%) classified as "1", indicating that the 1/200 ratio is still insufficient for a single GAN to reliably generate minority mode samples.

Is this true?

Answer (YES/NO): NO